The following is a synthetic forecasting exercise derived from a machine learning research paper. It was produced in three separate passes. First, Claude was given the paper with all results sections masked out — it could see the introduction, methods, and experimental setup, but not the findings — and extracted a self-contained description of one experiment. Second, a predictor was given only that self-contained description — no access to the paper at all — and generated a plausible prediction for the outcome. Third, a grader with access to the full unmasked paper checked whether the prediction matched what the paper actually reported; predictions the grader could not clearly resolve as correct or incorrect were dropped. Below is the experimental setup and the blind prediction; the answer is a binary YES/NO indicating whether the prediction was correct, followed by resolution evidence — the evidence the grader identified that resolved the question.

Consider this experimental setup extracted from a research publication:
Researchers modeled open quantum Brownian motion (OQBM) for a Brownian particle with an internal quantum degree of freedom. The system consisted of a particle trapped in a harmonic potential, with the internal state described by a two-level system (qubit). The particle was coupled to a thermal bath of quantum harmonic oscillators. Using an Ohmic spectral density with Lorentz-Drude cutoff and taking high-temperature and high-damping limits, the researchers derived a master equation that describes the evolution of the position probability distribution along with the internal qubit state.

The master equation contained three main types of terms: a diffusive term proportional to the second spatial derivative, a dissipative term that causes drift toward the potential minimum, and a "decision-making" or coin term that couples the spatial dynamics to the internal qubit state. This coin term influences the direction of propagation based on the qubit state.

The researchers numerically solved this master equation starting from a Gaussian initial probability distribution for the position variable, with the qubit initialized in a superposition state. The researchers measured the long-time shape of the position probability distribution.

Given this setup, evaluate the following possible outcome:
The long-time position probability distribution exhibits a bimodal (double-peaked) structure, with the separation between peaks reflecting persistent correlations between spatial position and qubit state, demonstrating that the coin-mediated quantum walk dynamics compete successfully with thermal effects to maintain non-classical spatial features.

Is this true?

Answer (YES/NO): YES